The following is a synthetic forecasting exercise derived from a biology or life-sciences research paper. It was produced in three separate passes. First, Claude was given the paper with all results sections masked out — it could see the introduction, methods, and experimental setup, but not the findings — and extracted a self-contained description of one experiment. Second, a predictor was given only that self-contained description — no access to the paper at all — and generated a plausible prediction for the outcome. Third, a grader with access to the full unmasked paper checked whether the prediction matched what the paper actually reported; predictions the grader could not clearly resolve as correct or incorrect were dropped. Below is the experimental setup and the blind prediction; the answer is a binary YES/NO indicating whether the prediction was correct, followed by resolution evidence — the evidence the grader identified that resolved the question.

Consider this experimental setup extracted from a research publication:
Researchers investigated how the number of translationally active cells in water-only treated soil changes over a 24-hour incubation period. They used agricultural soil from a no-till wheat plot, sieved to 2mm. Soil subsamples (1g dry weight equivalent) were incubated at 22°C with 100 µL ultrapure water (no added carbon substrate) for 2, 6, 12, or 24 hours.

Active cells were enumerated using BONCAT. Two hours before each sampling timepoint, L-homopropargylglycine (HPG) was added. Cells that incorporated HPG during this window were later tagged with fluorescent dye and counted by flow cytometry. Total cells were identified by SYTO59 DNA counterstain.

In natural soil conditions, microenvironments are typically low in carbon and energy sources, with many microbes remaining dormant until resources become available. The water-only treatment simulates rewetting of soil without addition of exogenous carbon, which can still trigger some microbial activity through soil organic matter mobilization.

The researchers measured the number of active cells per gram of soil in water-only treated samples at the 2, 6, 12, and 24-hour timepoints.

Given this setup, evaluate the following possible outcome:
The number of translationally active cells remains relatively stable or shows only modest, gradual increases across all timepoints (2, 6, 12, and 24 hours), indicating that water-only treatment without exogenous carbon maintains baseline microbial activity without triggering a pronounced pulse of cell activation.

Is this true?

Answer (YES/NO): NO